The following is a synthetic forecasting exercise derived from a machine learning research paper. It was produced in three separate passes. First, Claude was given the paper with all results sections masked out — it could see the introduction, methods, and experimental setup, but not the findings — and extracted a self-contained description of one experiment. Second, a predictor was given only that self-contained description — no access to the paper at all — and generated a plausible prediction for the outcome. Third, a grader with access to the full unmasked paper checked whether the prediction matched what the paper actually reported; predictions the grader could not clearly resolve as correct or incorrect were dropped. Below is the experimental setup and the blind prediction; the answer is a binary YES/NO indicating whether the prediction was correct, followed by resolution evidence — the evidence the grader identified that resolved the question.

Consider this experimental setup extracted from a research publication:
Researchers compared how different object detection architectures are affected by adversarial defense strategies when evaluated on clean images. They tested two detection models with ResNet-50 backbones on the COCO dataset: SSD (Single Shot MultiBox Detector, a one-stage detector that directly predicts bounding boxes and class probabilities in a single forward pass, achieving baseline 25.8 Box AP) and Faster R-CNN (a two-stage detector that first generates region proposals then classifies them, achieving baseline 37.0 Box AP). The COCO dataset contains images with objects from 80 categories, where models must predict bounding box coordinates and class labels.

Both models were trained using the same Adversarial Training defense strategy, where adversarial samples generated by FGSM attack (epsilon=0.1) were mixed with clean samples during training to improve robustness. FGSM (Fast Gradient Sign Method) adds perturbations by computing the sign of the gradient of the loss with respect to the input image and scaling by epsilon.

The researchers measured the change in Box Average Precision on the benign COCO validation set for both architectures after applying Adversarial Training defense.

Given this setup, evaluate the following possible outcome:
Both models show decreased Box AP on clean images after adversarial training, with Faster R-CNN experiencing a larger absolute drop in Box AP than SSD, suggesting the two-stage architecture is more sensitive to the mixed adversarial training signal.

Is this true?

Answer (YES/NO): YES